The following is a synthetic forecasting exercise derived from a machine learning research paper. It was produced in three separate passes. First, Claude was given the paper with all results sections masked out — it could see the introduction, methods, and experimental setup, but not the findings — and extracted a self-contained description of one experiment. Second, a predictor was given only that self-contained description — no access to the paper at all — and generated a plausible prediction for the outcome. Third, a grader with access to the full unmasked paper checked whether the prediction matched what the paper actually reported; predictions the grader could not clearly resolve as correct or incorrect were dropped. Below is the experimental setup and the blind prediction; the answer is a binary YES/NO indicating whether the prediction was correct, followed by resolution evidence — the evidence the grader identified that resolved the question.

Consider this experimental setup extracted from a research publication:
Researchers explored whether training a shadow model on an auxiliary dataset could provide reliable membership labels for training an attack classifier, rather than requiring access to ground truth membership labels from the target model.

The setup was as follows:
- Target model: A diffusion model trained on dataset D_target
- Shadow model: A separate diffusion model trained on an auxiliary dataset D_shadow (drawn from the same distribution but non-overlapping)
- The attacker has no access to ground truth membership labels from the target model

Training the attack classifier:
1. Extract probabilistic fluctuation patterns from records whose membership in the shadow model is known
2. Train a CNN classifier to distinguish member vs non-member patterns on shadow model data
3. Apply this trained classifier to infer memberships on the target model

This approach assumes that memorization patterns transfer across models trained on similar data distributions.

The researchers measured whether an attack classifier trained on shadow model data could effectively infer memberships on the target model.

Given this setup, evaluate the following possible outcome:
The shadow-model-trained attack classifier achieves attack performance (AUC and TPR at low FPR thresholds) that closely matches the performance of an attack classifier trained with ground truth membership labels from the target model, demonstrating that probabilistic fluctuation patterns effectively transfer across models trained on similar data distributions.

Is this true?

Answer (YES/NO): NO